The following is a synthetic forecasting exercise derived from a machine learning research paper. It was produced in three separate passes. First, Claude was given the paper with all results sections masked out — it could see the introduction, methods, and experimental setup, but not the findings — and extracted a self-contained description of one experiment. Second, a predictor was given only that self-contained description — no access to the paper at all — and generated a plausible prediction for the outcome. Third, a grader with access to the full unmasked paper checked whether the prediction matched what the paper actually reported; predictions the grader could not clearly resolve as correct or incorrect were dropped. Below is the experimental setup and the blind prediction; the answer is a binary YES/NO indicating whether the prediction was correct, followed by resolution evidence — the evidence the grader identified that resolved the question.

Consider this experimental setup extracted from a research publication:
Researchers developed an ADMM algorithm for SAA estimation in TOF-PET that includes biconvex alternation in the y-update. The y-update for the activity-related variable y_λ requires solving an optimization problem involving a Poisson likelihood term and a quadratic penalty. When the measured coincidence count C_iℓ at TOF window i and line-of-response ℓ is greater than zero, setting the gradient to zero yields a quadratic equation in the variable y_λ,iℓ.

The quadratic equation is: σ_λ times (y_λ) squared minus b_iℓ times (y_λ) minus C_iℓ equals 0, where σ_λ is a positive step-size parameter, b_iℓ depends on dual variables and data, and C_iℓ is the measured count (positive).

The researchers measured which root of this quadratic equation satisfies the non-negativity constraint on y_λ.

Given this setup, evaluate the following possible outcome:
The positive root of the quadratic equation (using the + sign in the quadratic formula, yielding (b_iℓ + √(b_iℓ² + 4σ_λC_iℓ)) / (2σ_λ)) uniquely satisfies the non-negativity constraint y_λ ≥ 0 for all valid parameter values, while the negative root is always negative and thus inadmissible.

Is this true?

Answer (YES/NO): YES